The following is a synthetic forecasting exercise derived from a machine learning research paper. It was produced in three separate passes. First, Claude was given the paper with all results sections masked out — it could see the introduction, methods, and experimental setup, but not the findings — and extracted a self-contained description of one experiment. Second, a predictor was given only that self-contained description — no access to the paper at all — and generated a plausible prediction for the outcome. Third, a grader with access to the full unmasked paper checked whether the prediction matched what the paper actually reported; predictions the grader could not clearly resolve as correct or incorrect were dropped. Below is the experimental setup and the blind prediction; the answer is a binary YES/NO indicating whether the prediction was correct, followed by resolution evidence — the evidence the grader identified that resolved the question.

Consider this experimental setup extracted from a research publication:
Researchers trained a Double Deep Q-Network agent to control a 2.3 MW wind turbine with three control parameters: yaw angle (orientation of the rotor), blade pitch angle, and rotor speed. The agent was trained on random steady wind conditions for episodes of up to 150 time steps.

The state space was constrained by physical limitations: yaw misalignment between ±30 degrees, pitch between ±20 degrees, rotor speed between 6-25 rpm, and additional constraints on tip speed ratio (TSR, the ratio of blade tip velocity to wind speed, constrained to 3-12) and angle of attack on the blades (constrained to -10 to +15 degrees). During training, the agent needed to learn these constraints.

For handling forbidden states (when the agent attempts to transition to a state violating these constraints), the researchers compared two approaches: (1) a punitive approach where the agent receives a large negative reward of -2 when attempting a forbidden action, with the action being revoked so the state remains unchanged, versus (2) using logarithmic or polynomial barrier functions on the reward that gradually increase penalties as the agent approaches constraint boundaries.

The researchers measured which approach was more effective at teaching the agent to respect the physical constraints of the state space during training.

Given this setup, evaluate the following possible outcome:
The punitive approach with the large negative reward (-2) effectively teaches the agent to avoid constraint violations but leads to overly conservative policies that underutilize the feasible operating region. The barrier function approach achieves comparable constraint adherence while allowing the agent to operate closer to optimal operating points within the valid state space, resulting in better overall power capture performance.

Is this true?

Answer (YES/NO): NO